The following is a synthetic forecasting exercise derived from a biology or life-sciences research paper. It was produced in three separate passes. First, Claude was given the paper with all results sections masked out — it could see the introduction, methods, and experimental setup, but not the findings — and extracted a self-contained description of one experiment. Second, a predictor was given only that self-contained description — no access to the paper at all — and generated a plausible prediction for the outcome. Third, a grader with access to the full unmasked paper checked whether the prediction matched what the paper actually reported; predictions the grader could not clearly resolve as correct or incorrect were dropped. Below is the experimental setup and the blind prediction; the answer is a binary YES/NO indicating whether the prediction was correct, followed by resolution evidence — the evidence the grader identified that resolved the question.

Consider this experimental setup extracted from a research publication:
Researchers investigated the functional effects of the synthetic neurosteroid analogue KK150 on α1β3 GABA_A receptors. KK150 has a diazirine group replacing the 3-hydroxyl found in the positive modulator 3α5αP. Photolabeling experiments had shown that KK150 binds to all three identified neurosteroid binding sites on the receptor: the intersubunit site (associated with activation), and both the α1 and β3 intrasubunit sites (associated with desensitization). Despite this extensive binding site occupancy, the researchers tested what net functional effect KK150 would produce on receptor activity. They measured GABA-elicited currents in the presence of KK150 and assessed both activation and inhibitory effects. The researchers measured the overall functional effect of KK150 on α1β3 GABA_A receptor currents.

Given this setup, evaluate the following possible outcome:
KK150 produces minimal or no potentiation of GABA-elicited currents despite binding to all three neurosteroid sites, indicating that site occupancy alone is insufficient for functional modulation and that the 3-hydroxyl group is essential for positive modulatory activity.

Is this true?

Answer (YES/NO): YES